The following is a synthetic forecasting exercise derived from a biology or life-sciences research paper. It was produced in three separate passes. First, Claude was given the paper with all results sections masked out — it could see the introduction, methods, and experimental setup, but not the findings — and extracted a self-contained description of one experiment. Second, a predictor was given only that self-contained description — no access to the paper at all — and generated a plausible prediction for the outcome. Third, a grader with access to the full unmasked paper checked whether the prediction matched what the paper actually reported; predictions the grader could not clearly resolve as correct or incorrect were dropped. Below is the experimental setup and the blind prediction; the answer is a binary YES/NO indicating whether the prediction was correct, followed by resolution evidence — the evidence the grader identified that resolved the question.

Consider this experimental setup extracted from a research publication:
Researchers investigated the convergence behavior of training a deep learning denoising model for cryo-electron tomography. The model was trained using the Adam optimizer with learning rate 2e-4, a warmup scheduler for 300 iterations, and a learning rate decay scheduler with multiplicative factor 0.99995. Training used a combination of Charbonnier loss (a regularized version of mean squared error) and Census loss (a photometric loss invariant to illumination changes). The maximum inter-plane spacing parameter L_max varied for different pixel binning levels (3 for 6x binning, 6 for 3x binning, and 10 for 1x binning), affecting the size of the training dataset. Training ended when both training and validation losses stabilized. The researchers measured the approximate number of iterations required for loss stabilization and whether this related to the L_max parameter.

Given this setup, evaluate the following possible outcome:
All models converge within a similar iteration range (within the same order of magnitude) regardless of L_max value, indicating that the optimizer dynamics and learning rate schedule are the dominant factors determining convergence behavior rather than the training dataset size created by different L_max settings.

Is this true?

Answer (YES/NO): NO